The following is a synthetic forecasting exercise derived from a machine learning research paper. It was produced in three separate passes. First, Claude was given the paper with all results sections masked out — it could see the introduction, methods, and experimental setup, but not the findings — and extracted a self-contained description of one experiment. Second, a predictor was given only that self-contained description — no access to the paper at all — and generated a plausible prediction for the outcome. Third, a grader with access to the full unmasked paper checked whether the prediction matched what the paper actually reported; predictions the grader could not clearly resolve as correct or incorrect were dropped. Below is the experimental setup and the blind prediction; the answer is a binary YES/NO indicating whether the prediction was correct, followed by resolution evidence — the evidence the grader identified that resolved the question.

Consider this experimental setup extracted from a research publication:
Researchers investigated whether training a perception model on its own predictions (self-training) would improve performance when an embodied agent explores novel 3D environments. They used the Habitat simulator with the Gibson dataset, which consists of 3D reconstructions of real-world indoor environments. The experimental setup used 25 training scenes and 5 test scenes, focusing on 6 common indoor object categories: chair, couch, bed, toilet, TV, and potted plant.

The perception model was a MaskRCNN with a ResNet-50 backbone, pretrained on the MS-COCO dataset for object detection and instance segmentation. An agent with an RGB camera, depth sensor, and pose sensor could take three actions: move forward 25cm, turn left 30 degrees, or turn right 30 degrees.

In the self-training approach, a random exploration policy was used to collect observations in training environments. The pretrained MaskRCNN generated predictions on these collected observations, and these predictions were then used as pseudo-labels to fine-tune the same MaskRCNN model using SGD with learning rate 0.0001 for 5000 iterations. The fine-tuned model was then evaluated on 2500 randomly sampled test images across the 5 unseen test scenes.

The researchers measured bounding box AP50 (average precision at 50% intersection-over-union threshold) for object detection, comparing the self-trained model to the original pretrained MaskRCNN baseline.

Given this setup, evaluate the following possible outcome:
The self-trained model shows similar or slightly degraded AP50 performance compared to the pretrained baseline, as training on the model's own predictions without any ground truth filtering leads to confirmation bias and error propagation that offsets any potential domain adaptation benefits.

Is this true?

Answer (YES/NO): YES